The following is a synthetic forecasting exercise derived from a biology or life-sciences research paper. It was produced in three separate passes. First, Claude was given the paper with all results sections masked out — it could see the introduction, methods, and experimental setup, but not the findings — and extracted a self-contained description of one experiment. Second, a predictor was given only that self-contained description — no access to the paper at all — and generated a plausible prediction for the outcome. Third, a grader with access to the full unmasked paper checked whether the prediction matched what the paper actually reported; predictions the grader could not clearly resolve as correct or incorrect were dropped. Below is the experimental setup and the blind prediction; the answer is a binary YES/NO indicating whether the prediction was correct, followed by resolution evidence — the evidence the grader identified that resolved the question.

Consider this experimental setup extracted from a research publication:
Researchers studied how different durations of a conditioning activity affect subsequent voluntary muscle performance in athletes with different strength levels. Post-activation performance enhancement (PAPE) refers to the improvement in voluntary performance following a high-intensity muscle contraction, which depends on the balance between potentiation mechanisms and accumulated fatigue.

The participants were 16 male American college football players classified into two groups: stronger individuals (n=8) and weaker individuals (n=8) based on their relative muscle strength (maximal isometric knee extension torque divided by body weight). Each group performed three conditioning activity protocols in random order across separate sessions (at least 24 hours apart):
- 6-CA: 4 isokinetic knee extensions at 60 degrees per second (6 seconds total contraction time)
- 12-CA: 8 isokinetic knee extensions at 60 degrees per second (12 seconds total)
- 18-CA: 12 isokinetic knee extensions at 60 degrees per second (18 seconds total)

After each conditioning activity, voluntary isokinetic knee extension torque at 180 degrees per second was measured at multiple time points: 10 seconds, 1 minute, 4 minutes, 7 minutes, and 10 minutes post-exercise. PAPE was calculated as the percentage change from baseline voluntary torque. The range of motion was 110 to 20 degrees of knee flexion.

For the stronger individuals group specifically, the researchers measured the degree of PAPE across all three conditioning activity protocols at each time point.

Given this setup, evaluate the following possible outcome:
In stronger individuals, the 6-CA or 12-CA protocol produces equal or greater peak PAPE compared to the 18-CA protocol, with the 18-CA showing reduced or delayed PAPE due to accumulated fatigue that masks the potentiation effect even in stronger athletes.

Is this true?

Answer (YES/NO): NO